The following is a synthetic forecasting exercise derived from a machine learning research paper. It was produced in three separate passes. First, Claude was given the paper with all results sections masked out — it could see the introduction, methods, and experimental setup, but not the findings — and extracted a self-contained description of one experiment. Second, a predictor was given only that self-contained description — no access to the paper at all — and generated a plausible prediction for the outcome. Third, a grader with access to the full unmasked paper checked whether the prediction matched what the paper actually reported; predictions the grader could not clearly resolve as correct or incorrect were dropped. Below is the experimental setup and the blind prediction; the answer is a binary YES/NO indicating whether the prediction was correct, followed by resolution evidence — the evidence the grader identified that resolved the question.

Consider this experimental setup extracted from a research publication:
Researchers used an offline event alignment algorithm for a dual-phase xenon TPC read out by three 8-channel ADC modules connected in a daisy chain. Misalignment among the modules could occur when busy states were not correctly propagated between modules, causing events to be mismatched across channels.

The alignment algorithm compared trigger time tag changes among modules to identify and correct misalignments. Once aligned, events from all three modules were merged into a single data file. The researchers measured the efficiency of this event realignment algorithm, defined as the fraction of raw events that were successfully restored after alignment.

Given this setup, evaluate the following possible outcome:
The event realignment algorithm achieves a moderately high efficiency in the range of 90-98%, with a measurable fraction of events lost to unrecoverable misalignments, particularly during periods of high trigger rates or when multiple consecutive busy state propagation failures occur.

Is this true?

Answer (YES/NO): NO